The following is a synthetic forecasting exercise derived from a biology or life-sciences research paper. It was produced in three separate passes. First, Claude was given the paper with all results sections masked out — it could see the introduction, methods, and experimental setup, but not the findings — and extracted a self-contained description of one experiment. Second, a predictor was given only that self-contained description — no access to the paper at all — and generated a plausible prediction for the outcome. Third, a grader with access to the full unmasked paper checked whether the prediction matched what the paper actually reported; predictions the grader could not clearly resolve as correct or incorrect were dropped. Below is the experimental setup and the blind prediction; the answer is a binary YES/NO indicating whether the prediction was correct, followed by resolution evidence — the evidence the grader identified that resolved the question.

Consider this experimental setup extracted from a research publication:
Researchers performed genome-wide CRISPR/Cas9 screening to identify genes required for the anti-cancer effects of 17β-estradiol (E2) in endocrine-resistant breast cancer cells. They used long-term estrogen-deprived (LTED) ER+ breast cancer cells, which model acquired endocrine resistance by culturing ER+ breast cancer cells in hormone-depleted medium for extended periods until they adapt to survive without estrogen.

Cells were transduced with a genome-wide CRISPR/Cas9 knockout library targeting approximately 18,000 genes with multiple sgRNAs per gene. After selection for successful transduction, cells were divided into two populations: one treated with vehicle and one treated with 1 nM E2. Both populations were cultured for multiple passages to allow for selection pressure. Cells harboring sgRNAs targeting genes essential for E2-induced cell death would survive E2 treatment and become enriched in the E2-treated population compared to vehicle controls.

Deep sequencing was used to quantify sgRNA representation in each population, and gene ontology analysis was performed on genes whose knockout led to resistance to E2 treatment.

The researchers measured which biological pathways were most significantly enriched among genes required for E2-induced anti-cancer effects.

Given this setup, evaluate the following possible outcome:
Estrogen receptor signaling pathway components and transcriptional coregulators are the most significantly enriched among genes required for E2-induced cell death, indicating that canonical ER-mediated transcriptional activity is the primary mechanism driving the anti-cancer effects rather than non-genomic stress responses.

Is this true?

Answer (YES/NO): NO